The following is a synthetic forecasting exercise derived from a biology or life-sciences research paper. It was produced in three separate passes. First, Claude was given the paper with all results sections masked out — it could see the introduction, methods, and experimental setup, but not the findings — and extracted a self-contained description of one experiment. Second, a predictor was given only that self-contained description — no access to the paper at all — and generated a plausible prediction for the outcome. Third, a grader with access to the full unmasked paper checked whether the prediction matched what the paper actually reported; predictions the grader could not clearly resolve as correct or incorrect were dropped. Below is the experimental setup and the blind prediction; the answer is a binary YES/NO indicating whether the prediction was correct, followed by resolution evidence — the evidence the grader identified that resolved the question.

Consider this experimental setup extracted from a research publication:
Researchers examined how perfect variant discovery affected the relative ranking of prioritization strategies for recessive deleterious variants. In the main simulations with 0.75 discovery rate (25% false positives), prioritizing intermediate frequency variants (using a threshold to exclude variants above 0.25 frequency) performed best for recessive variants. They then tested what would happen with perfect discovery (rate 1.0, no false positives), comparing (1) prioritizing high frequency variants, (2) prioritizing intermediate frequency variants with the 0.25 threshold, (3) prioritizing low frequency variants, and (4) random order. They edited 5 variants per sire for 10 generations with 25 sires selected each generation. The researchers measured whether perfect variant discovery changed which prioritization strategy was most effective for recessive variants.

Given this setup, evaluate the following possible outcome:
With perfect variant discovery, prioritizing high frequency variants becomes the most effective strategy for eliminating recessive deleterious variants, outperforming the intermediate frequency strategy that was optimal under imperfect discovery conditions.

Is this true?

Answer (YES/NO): YES